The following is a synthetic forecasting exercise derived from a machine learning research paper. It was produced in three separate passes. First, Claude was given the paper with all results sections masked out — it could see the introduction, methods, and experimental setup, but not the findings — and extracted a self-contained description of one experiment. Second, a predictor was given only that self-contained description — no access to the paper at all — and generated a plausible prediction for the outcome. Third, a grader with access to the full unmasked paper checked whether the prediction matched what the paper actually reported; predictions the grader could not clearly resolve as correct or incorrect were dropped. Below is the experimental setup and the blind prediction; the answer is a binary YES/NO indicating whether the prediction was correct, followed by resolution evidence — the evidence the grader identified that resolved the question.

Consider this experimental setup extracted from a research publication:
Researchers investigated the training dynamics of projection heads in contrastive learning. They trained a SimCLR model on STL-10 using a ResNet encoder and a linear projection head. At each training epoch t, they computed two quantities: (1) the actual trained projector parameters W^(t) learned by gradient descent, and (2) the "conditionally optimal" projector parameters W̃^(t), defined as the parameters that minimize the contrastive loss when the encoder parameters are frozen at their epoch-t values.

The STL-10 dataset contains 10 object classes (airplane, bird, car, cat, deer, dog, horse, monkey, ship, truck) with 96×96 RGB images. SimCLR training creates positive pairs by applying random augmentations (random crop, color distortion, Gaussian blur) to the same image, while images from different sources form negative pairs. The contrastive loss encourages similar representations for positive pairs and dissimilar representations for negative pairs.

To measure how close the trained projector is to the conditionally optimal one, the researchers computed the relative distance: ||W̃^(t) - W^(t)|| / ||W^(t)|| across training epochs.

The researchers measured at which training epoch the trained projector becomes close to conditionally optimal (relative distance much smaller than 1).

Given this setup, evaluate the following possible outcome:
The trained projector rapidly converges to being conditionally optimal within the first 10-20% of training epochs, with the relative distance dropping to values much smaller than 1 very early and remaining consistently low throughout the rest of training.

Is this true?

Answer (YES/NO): NO